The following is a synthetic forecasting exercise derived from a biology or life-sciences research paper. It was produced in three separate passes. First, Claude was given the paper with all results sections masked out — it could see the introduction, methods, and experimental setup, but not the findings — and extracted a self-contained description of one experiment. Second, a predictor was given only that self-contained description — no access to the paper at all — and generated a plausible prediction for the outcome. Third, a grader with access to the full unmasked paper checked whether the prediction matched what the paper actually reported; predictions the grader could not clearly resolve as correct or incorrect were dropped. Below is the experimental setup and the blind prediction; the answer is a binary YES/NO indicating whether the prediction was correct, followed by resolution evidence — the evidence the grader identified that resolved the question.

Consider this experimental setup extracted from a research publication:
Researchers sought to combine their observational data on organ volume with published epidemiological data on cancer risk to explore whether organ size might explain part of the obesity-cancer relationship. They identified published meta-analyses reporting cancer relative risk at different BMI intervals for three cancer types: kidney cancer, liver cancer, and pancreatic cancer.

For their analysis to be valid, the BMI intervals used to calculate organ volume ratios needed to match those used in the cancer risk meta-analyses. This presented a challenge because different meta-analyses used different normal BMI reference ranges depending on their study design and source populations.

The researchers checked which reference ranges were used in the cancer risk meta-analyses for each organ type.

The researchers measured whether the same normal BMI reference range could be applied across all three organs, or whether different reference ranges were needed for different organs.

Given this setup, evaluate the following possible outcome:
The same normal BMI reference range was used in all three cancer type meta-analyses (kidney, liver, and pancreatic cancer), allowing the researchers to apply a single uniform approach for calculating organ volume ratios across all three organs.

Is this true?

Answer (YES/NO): NO